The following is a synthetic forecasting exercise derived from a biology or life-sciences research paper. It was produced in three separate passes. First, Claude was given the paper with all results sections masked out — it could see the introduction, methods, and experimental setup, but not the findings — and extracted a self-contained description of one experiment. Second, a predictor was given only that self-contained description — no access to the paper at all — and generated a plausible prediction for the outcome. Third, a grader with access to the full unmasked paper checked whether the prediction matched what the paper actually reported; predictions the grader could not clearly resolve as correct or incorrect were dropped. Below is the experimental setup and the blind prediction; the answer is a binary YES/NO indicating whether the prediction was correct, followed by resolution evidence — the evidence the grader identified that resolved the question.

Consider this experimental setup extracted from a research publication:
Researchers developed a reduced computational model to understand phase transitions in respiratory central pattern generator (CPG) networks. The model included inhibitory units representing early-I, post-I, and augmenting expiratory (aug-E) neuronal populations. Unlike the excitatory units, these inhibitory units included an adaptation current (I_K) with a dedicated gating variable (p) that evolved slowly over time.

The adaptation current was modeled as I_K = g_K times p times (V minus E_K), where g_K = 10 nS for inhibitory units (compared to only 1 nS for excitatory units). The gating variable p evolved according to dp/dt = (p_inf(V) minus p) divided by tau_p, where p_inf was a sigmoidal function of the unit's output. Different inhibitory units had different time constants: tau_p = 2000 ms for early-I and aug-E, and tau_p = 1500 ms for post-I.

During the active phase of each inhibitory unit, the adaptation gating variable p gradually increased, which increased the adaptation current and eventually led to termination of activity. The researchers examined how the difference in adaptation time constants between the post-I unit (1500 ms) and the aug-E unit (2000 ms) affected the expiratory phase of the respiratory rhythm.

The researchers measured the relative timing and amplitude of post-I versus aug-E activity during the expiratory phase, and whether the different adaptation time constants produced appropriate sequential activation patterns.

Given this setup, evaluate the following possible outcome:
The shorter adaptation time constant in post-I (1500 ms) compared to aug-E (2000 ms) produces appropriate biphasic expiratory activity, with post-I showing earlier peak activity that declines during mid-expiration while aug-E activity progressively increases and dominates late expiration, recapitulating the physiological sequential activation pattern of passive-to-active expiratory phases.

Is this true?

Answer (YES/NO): YES